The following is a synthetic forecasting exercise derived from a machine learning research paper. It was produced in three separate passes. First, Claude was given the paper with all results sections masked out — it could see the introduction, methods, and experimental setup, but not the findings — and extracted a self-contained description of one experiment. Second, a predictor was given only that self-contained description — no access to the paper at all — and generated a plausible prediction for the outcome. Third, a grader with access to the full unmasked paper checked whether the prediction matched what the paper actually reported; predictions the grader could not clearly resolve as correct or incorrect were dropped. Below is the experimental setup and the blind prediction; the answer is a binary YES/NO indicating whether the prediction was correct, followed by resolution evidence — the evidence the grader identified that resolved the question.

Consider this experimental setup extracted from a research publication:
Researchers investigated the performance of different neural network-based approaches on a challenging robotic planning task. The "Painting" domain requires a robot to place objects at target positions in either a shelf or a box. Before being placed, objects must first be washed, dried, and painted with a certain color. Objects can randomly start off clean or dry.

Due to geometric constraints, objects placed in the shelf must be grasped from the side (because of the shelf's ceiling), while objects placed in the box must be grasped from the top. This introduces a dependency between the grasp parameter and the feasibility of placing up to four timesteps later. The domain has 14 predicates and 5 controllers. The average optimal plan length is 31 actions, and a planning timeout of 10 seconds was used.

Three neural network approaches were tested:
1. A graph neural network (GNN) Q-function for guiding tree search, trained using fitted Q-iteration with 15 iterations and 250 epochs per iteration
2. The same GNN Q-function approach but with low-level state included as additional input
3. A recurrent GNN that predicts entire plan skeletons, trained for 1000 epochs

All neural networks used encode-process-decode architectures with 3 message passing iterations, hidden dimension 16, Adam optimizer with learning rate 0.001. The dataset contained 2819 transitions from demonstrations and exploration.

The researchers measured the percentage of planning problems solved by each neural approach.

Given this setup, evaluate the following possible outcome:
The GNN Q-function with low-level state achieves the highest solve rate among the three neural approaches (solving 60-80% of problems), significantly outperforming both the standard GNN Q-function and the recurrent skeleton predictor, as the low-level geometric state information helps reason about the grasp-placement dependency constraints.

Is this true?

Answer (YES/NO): NO